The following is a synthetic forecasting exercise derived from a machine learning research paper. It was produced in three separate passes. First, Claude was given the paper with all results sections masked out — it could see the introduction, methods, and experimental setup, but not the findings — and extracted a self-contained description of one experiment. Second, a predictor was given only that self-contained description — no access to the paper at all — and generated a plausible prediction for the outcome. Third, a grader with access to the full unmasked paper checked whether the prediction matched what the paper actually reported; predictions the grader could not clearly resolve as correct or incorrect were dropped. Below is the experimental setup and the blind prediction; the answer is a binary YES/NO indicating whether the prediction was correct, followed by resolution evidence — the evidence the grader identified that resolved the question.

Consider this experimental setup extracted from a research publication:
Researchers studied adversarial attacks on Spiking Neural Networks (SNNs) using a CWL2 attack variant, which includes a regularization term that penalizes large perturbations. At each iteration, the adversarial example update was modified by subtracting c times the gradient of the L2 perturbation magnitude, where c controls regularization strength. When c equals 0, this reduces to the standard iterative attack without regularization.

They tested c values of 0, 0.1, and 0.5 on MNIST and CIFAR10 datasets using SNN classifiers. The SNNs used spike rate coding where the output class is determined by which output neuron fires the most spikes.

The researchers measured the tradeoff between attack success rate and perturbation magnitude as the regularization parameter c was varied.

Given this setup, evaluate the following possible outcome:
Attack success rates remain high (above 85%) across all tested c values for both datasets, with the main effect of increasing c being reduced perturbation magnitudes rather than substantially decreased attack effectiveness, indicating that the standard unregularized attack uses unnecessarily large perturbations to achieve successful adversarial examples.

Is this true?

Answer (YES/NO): NO